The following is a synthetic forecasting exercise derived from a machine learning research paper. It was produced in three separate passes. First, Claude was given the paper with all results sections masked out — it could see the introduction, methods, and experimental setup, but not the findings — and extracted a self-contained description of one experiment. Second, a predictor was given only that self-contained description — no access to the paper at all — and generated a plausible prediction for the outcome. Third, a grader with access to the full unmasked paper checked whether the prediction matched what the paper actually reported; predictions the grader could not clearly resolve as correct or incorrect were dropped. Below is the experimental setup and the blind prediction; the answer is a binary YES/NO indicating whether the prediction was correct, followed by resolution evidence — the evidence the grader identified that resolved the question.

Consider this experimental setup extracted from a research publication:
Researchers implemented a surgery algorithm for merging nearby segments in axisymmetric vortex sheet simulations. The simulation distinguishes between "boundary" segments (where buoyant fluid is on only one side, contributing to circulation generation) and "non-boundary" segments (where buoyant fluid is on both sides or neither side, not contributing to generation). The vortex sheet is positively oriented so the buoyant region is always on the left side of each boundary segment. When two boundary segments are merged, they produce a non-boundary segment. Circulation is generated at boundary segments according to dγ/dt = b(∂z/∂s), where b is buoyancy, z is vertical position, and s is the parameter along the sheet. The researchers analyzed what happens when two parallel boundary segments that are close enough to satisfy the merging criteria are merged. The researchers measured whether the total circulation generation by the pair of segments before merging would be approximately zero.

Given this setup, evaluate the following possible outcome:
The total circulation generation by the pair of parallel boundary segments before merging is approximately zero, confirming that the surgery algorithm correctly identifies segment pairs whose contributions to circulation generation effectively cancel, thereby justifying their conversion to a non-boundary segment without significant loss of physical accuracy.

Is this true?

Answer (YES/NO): YES